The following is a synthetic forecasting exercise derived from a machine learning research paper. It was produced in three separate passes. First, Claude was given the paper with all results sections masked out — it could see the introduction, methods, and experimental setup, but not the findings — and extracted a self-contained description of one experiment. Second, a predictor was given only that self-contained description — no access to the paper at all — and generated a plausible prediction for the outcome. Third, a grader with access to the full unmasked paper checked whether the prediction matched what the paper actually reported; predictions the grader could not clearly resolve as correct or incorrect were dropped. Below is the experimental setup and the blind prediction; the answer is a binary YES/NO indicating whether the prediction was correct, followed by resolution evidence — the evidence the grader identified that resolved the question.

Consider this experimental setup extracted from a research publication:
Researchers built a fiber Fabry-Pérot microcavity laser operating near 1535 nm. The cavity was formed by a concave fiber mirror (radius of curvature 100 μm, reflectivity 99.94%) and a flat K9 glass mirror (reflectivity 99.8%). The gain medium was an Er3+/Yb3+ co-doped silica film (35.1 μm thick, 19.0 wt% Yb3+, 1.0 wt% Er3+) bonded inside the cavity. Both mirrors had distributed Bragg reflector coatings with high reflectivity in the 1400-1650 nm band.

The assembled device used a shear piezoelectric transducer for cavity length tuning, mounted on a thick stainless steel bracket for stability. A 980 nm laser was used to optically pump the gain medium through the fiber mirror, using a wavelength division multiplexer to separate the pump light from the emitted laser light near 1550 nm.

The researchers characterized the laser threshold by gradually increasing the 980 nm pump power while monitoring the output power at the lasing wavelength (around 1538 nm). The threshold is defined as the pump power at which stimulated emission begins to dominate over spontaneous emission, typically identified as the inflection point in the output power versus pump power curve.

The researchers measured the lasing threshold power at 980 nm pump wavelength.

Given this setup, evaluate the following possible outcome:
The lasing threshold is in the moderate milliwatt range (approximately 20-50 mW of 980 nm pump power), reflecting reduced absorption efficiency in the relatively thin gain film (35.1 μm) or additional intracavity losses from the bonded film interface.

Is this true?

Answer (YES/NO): NO